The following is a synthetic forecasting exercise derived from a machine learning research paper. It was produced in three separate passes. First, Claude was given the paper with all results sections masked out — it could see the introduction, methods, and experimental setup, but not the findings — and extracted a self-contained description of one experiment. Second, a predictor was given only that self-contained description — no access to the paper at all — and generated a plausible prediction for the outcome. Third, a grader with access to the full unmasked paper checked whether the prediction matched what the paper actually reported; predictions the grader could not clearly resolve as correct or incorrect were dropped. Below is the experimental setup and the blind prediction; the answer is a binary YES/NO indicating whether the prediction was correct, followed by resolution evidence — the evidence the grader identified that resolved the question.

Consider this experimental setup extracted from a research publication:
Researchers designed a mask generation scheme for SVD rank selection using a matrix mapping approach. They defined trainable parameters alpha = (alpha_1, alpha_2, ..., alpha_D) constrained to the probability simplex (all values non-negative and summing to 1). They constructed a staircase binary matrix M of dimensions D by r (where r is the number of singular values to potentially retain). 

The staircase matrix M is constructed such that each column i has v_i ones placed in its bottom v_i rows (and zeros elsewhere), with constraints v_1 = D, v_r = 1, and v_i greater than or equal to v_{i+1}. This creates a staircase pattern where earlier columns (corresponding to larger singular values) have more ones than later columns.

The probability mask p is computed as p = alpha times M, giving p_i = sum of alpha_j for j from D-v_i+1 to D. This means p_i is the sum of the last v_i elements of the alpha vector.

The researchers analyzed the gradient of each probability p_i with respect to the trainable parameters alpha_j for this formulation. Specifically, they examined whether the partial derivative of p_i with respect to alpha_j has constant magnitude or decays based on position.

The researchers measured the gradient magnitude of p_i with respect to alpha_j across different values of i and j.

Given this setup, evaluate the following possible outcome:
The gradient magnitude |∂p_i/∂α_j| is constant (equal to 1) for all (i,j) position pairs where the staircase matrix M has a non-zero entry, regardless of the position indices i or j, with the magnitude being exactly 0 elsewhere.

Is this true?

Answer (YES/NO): YES